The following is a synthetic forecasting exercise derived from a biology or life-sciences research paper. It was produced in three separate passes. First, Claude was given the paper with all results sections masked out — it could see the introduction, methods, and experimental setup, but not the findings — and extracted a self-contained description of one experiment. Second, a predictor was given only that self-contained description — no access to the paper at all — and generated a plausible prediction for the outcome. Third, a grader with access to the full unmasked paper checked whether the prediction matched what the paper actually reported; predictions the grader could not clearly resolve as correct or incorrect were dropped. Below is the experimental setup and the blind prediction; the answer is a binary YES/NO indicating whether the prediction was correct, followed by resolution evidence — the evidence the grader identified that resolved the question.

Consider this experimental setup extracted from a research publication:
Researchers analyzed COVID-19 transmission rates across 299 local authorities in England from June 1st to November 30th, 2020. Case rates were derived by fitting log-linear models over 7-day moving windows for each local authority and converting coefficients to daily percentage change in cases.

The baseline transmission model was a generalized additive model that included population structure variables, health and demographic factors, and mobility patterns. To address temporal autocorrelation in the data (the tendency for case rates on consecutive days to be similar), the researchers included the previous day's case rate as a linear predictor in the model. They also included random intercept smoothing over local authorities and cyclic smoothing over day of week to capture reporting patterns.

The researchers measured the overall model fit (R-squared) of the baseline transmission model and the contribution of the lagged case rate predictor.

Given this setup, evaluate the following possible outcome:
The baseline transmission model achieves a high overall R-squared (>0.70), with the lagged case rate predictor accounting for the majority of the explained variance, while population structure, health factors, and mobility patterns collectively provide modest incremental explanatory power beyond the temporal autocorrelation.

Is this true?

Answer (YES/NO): NO